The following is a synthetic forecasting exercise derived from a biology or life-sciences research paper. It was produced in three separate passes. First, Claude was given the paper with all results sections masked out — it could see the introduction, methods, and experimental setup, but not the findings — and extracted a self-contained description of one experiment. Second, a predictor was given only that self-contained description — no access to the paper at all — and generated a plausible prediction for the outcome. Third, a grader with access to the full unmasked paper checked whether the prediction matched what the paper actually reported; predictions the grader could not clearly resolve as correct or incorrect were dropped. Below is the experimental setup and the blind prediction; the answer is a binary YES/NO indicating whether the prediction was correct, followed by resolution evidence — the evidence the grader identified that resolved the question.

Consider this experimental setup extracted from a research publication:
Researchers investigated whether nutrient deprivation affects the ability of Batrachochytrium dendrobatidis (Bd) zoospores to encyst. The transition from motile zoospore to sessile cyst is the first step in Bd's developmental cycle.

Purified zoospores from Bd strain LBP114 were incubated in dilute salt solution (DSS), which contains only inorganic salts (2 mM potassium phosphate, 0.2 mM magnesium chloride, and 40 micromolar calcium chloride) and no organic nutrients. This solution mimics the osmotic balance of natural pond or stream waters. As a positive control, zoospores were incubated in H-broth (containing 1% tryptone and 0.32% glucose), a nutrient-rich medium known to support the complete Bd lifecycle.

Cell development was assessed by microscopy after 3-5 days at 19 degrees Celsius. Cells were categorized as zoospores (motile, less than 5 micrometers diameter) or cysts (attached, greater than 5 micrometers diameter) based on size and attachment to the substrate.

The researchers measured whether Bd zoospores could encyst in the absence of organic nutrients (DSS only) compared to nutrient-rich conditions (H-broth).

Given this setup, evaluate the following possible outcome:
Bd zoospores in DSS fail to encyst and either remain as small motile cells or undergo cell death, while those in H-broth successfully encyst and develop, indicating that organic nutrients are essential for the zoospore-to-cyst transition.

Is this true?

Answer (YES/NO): NO